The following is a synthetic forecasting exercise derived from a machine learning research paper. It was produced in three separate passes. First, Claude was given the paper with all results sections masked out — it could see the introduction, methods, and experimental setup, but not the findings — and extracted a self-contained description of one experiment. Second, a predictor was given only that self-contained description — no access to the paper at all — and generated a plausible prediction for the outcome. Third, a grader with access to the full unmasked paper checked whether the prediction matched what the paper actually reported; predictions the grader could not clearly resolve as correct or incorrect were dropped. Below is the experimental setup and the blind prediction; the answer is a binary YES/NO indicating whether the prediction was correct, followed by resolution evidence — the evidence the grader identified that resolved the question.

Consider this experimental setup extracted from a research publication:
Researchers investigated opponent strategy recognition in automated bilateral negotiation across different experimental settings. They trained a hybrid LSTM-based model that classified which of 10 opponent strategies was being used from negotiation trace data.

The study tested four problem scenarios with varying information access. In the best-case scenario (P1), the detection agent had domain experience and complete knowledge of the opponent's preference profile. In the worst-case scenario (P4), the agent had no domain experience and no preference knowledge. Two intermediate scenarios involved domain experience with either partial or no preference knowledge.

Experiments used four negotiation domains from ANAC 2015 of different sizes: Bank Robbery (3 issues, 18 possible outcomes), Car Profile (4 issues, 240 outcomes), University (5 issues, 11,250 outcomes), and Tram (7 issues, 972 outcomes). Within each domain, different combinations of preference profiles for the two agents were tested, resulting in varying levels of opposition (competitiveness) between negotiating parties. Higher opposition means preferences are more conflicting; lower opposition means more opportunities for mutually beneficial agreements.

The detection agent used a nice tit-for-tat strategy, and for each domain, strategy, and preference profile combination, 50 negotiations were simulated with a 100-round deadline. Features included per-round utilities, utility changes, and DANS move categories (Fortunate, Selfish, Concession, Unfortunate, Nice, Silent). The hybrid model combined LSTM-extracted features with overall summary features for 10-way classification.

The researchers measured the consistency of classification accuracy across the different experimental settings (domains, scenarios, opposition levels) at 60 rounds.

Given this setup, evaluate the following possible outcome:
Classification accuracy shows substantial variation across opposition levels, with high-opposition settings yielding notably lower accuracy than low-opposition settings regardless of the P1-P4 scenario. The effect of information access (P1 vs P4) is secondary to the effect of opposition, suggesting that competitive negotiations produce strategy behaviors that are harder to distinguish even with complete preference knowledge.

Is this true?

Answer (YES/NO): NO